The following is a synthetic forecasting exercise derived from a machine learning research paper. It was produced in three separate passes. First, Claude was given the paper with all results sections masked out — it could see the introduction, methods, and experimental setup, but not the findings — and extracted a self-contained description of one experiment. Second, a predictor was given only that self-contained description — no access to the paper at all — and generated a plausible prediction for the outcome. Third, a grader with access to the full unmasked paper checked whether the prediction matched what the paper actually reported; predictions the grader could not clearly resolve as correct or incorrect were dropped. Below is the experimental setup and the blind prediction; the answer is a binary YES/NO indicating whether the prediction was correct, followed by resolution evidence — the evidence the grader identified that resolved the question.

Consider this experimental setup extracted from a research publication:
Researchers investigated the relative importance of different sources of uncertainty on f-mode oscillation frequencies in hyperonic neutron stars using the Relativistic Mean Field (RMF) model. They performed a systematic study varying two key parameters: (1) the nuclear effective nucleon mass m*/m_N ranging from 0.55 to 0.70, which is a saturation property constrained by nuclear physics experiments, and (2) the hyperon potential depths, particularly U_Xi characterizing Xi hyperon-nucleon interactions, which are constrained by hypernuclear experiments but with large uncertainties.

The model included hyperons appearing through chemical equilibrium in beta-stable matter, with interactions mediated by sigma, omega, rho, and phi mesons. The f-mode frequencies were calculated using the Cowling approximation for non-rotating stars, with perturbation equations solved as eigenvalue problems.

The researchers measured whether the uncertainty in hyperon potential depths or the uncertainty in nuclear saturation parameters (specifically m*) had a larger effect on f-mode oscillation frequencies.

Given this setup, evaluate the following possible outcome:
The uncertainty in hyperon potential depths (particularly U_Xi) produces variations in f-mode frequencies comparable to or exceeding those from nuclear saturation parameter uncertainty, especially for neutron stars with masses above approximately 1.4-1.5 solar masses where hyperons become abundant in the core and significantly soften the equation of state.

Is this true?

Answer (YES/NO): NO